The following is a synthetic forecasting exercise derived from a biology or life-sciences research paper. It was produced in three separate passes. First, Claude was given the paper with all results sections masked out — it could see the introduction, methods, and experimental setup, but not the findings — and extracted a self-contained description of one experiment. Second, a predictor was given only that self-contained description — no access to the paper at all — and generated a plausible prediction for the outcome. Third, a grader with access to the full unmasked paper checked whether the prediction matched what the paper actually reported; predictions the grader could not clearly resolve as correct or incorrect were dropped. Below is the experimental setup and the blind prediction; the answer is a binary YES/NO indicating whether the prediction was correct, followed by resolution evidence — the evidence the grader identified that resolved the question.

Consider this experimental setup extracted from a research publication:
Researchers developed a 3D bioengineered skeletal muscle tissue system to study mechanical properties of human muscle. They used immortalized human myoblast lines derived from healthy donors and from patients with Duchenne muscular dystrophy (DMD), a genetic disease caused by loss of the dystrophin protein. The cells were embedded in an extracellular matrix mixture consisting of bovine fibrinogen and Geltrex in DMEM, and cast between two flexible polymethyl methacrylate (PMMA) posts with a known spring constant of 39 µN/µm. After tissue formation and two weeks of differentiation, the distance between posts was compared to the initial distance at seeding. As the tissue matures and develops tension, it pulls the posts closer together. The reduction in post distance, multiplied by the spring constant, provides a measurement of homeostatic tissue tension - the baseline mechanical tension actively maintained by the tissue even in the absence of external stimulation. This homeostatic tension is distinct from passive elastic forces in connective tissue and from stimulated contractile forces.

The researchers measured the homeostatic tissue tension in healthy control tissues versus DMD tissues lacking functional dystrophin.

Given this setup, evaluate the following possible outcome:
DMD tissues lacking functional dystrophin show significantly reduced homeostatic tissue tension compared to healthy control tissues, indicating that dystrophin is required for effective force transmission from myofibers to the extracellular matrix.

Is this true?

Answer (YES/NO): NO